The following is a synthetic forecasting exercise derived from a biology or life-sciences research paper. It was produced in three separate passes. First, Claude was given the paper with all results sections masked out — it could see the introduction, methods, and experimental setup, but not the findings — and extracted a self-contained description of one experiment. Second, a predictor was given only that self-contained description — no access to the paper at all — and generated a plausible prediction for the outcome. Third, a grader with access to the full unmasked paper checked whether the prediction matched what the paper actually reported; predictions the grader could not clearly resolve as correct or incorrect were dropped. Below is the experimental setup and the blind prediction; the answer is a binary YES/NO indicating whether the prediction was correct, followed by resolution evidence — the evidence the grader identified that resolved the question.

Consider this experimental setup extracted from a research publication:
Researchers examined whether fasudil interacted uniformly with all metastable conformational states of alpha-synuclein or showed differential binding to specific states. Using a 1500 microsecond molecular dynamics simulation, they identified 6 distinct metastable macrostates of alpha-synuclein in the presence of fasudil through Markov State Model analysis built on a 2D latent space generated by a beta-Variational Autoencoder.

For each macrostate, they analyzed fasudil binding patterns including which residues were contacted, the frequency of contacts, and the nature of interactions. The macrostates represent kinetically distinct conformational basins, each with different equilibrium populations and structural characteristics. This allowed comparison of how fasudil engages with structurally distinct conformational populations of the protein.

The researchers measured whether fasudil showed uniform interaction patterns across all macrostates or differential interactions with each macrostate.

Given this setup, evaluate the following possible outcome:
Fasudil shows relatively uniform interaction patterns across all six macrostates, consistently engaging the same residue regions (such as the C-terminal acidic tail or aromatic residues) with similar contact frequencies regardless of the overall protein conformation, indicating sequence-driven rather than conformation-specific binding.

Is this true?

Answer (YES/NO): NO